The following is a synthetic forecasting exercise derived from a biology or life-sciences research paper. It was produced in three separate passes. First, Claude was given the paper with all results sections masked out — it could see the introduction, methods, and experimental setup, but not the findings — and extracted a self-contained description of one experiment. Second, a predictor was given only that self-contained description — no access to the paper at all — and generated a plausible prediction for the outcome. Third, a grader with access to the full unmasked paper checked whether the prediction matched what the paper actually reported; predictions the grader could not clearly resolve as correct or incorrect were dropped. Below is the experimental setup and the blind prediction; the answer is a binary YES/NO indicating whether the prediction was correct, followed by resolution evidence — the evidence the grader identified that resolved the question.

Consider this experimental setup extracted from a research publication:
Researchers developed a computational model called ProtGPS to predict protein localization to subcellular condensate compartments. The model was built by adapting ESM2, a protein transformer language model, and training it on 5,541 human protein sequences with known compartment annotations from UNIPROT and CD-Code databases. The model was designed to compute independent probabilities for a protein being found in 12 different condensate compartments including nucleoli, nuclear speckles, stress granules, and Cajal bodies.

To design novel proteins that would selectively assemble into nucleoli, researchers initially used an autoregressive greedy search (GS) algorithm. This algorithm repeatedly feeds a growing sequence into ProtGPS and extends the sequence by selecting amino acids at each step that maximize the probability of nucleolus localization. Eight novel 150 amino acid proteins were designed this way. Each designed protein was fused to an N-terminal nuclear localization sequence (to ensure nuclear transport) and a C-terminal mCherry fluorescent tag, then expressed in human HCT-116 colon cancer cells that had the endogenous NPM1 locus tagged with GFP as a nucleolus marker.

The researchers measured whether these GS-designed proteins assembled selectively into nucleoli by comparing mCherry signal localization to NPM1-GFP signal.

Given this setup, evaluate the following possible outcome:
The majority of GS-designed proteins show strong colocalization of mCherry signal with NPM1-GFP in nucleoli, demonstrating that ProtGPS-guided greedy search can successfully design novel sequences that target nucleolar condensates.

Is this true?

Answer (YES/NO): NO